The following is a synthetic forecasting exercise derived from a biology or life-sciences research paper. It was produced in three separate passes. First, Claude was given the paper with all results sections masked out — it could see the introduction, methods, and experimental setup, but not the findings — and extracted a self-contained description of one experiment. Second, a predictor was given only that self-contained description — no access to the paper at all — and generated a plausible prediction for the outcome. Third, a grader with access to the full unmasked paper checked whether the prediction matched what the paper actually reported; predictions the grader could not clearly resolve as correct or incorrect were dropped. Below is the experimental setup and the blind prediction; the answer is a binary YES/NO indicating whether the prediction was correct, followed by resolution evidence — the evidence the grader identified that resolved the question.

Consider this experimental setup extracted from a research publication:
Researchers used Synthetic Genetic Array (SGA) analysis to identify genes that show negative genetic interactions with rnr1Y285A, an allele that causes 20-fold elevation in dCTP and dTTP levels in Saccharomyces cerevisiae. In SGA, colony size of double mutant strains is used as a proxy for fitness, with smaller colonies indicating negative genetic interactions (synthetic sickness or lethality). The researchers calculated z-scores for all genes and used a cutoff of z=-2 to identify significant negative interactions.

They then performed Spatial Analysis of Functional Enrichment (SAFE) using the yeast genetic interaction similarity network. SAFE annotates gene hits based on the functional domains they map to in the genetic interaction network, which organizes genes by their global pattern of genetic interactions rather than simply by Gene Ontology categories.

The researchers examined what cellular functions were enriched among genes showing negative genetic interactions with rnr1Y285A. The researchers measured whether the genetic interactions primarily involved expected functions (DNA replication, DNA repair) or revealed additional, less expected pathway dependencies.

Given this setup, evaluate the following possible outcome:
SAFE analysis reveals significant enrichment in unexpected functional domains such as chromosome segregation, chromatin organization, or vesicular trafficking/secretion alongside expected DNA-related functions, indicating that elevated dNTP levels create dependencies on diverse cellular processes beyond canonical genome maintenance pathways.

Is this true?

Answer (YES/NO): YES